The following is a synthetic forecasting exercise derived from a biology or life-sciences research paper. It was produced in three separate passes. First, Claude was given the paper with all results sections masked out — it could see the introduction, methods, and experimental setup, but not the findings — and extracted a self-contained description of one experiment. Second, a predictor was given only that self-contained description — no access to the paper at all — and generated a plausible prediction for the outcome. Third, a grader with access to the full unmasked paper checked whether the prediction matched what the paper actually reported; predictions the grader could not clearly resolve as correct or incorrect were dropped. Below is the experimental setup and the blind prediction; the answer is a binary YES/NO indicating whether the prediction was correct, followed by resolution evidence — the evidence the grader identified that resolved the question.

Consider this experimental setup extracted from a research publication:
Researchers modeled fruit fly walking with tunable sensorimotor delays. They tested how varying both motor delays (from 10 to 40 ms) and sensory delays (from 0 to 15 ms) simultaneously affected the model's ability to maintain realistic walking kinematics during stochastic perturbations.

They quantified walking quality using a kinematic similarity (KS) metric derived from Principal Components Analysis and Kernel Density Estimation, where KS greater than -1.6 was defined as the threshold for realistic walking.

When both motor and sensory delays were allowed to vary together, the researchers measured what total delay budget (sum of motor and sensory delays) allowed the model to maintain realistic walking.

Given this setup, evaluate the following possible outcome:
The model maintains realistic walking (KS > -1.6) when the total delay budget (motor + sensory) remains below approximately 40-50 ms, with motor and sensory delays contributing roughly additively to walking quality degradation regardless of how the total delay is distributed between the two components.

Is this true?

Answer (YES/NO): YES